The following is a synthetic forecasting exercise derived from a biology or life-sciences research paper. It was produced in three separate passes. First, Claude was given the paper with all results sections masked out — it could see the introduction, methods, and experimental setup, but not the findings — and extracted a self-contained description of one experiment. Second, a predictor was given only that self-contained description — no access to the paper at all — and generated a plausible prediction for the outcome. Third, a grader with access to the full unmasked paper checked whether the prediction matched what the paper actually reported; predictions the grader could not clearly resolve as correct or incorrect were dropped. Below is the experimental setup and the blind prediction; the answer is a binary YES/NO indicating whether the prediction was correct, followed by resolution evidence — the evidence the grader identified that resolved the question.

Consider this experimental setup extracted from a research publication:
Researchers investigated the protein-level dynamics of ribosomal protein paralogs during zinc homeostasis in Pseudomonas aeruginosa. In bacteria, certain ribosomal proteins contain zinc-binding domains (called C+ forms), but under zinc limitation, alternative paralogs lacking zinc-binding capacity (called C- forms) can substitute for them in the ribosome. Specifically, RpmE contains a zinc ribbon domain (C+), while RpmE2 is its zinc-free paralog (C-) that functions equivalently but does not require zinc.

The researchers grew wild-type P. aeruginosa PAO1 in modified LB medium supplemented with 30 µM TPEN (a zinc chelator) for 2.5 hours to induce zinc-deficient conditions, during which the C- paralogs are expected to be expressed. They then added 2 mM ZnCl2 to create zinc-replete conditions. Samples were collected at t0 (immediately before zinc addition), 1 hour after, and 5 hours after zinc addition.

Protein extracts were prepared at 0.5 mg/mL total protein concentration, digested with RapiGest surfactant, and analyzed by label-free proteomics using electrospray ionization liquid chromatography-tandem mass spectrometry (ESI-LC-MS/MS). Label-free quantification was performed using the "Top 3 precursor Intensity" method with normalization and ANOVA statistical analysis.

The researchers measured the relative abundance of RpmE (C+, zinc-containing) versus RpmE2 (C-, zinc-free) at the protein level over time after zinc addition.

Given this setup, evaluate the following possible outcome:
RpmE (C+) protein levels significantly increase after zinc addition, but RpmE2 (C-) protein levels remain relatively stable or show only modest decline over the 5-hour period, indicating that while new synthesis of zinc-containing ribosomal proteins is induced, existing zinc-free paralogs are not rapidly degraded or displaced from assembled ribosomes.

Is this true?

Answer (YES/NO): NO